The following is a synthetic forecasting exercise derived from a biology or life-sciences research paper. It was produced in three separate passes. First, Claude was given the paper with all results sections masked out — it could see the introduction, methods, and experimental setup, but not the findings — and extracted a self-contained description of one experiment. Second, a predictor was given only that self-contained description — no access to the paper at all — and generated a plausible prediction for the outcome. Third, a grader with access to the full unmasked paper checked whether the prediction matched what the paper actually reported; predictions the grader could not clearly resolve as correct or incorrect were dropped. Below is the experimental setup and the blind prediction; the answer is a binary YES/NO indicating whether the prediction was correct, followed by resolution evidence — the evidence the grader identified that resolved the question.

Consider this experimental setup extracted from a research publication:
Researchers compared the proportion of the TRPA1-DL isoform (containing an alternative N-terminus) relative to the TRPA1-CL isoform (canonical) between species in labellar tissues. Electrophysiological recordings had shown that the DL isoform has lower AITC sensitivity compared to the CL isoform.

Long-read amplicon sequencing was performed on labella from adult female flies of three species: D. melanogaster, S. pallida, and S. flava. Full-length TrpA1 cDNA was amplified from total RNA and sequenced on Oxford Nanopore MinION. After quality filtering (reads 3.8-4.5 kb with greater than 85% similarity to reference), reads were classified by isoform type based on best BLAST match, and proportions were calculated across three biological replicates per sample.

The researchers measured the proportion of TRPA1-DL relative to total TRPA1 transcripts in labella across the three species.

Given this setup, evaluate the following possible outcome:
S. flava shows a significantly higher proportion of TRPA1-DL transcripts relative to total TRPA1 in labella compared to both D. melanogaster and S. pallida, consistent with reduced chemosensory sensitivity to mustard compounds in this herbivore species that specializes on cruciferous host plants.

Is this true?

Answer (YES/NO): YES